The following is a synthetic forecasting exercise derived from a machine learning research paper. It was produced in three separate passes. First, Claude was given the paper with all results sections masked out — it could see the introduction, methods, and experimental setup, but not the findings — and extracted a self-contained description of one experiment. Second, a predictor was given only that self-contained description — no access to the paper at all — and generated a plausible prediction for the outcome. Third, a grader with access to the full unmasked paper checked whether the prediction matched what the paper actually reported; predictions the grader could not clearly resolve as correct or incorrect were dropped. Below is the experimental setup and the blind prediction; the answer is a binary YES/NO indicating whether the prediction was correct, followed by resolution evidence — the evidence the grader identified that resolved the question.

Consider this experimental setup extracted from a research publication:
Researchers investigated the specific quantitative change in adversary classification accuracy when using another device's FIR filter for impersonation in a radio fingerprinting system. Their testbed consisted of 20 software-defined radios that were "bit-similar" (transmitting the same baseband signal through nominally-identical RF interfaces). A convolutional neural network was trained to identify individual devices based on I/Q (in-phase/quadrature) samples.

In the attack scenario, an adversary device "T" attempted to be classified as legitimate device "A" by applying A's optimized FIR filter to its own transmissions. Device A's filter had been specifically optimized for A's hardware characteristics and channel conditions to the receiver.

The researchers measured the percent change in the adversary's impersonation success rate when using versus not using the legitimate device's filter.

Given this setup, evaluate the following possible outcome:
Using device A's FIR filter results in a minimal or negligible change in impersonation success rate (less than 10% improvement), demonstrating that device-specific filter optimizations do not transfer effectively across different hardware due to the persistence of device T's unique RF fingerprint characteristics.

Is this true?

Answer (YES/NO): NO